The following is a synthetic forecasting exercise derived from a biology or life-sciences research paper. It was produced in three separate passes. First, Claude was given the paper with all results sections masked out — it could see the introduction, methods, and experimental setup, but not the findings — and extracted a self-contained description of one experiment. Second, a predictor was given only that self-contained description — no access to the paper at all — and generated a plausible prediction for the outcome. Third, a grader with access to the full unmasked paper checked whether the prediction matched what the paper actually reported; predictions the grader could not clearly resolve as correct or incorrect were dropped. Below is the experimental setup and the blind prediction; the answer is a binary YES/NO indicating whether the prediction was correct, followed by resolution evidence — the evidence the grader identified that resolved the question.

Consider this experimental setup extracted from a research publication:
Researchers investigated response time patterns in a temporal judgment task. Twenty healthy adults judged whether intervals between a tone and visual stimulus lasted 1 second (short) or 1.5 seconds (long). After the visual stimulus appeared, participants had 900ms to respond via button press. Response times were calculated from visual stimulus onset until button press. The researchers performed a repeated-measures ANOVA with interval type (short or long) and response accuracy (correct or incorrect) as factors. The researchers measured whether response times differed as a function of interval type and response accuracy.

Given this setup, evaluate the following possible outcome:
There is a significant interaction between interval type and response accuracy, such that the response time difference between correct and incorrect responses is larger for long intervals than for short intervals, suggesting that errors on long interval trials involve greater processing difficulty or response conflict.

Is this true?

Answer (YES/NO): YES